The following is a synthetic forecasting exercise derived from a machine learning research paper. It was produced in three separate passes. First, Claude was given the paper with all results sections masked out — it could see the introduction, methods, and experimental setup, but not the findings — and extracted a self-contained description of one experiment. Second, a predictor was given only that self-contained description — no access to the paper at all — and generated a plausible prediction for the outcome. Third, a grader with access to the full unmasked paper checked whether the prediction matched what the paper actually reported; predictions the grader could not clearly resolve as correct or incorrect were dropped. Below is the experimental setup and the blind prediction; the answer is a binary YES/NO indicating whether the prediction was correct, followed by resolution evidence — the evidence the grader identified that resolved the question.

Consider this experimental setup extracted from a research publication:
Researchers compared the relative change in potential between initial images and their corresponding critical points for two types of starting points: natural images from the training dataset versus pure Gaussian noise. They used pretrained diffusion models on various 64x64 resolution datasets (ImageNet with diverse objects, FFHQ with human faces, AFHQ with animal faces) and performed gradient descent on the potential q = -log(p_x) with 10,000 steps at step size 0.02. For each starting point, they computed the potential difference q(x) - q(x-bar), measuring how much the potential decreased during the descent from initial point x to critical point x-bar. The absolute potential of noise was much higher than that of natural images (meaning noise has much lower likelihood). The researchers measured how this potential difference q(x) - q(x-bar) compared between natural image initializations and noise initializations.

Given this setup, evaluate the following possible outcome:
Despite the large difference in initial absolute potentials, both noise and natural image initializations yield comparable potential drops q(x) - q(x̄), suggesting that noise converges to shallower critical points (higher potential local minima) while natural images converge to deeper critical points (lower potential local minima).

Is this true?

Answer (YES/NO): NO